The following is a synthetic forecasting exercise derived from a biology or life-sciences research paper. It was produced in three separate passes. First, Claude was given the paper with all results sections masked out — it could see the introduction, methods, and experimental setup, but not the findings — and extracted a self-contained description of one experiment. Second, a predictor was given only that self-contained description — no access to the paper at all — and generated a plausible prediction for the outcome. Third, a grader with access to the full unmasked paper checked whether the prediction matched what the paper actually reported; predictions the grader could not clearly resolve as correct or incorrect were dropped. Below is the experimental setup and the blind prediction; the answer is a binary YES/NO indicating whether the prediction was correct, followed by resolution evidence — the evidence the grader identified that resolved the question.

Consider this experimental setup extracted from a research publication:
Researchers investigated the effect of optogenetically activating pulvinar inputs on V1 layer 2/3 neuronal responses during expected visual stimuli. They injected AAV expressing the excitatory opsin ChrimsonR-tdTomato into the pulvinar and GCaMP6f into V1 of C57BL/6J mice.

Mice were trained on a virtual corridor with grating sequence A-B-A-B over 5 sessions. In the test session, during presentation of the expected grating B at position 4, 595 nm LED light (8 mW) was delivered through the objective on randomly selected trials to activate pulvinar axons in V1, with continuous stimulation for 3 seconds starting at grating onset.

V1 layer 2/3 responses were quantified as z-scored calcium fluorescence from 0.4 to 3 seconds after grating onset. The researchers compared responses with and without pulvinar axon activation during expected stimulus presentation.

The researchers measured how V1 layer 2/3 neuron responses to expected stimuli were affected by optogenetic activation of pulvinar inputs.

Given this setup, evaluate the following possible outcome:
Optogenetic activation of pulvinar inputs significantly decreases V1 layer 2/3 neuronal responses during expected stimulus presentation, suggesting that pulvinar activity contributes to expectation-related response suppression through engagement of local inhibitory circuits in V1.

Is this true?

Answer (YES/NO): YES